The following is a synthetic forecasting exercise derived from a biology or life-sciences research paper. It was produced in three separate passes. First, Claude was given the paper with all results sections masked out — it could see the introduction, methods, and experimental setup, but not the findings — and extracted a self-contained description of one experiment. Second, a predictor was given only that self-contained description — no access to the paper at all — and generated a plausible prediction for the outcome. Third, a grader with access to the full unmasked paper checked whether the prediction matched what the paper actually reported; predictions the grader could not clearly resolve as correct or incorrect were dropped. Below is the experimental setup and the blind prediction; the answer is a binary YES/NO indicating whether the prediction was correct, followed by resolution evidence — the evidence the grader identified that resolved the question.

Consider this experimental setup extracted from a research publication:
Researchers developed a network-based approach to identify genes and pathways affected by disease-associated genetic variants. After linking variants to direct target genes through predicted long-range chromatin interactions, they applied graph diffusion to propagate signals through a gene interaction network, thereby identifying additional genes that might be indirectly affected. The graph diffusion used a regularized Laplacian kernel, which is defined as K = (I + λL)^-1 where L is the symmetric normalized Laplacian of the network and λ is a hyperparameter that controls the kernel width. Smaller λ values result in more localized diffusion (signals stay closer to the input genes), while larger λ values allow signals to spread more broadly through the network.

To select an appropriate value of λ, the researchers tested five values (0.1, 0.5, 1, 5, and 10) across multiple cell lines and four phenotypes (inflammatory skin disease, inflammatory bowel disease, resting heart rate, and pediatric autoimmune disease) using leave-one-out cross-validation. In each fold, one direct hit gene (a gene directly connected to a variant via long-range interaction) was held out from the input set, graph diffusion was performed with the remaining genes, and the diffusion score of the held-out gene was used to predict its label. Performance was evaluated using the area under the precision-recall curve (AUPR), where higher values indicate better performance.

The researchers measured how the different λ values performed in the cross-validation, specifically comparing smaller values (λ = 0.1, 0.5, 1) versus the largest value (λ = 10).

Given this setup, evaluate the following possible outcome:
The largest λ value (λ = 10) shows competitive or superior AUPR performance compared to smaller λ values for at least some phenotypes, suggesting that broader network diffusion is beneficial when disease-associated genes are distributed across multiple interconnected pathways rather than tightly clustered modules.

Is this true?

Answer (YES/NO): NO